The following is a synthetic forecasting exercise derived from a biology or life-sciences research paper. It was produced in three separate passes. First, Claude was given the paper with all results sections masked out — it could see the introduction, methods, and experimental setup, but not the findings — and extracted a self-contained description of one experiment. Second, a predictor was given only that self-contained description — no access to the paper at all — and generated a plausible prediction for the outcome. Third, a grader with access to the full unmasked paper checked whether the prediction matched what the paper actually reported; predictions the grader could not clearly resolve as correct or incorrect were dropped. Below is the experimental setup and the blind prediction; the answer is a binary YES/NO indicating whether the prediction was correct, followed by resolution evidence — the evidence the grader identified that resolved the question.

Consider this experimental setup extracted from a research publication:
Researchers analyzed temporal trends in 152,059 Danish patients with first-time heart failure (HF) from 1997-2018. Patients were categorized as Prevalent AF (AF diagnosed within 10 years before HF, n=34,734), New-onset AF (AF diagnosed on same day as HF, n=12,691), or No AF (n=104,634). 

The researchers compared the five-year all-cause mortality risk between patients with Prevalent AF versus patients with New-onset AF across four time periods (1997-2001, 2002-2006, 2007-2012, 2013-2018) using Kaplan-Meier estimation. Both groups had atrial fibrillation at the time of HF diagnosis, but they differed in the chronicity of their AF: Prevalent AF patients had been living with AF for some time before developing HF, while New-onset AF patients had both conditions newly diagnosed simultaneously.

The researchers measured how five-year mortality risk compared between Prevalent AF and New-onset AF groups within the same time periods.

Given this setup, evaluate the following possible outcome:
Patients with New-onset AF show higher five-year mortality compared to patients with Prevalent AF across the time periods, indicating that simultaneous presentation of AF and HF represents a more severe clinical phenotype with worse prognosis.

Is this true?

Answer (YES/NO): NO